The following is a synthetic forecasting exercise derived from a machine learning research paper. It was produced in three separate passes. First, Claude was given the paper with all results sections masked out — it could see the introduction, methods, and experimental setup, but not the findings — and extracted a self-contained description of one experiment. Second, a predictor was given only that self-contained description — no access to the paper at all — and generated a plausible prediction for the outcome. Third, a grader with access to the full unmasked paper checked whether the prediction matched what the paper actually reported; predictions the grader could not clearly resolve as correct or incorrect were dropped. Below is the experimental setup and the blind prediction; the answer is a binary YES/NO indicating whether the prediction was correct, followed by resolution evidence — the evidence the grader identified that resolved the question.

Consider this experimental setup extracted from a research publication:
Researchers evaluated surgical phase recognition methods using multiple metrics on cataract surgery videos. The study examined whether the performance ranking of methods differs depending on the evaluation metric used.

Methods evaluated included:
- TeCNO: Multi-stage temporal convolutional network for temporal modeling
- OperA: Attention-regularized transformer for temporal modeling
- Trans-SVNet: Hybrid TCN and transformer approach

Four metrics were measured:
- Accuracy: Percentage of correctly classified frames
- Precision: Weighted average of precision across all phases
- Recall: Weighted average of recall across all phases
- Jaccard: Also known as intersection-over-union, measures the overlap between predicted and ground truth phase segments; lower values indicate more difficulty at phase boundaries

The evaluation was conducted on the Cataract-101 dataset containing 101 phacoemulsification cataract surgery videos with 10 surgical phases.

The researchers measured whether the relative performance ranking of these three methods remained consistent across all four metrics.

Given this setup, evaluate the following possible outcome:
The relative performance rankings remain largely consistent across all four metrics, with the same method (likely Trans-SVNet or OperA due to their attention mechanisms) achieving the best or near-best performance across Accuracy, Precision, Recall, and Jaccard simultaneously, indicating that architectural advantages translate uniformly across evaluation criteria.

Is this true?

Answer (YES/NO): YES